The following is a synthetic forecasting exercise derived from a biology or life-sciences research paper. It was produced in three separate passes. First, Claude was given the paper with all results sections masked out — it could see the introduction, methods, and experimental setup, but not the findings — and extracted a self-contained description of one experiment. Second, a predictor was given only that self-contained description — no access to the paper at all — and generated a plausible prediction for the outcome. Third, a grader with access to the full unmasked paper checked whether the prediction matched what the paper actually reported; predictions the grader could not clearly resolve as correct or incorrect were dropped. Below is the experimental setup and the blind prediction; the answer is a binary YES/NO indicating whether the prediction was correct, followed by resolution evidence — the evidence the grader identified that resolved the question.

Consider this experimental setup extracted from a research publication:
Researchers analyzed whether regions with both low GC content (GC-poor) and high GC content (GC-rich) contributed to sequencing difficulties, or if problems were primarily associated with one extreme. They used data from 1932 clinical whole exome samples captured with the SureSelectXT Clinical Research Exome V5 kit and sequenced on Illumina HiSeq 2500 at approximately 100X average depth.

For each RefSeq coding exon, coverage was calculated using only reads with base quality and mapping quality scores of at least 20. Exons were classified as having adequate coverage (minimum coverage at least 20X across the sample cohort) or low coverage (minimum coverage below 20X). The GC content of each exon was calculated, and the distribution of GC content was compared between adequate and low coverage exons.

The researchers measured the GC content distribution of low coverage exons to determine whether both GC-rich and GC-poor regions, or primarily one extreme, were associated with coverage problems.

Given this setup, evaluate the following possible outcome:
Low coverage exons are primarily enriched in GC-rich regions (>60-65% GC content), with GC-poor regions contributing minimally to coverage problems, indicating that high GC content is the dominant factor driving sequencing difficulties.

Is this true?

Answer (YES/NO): YES